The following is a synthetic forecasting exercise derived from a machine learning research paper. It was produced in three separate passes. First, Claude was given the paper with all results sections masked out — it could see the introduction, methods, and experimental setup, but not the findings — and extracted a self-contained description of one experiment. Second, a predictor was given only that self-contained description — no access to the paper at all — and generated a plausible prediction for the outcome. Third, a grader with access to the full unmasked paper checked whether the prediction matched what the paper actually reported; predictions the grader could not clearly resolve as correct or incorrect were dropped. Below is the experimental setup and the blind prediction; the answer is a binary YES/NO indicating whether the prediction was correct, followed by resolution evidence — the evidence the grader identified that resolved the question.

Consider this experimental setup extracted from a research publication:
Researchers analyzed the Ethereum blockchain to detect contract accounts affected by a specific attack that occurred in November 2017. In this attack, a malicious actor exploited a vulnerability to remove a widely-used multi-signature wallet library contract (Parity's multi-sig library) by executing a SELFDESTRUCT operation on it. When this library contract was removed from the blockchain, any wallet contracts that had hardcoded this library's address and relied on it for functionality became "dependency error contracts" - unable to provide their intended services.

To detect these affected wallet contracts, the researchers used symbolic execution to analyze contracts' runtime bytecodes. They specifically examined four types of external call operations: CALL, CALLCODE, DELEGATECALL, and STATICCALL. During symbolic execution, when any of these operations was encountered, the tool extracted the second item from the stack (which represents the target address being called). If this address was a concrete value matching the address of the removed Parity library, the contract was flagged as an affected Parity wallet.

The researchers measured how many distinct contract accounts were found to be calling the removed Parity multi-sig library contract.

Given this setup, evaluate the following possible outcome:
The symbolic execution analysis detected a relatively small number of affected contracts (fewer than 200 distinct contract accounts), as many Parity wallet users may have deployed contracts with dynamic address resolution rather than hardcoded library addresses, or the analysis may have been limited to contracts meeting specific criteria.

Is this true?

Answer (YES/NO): NO